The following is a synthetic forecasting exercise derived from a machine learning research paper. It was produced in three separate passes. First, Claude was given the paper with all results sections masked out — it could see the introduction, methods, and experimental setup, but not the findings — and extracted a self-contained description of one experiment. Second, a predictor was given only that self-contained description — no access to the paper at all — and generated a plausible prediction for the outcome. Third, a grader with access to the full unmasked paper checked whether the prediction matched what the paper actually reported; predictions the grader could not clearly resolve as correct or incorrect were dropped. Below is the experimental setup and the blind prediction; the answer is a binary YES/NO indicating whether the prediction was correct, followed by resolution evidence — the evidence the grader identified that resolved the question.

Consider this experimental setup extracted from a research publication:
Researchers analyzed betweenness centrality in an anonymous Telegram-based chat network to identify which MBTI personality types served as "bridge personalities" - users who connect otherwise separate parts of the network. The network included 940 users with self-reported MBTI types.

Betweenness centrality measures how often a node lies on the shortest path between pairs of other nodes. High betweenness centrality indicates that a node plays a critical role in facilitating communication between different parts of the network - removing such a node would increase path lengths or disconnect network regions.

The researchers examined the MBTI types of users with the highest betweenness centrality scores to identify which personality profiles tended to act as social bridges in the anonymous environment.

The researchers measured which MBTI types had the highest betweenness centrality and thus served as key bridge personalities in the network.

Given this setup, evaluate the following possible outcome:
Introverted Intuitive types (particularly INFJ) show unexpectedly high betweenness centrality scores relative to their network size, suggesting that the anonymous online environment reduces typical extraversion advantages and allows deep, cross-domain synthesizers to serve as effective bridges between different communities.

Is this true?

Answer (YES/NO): NO